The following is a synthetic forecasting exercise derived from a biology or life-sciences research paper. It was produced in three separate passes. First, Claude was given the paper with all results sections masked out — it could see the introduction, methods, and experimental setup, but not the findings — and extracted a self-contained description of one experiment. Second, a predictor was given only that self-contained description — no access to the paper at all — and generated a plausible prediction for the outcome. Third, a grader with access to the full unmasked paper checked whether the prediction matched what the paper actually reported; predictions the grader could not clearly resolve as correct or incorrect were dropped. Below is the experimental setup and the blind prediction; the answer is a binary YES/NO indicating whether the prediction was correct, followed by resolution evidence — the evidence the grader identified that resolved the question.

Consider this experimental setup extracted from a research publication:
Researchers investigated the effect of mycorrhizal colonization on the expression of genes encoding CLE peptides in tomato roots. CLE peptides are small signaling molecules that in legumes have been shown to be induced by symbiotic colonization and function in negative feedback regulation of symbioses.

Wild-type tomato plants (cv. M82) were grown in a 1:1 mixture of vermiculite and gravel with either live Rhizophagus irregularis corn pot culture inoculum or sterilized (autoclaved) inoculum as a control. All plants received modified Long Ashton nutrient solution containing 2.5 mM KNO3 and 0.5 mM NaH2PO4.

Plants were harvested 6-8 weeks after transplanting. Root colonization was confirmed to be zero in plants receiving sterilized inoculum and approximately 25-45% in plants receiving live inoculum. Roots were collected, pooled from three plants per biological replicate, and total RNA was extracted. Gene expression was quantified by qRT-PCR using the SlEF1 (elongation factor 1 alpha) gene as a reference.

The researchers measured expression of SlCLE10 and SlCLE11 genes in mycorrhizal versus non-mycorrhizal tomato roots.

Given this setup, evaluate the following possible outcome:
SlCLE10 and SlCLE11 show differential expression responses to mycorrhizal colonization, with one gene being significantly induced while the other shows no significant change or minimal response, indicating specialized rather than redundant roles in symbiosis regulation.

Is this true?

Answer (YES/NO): NO